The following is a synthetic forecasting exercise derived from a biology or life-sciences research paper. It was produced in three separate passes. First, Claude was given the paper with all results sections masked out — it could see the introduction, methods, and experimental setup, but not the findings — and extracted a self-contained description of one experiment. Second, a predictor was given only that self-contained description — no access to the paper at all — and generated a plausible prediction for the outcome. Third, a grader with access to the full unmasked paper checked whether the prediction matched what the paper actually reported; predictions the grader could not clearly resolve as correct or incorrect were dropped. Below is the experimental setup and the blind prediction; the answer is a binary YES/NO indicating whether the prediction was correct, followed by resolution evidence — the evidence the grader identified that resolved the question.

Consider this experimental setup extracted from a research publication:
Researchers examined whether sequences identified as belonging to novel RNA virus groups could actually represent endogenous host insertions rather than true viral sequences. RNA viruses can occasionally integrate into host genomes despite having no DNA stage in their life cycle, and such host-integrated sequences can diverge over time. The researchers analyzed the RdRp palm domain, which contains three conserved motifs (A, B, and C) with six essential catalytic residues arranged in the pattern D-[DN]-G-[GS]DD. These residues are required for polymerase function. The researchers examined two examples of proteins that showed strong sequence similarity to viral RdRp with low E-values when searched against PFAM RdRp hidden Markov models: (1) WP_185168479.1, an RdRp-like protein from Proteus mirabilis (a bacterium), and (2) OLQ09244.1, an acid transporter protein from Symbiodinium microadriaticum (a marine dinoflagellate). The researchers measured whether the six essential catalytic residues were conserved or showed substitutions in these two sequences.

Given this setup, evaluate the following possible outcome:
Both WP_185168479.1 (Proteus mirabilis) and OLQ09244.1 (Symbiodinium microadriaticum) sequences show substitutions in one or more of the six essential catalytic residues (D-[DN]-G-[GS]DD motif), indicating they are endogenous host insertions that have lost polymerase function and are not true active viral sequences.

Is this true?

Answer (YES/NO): NO